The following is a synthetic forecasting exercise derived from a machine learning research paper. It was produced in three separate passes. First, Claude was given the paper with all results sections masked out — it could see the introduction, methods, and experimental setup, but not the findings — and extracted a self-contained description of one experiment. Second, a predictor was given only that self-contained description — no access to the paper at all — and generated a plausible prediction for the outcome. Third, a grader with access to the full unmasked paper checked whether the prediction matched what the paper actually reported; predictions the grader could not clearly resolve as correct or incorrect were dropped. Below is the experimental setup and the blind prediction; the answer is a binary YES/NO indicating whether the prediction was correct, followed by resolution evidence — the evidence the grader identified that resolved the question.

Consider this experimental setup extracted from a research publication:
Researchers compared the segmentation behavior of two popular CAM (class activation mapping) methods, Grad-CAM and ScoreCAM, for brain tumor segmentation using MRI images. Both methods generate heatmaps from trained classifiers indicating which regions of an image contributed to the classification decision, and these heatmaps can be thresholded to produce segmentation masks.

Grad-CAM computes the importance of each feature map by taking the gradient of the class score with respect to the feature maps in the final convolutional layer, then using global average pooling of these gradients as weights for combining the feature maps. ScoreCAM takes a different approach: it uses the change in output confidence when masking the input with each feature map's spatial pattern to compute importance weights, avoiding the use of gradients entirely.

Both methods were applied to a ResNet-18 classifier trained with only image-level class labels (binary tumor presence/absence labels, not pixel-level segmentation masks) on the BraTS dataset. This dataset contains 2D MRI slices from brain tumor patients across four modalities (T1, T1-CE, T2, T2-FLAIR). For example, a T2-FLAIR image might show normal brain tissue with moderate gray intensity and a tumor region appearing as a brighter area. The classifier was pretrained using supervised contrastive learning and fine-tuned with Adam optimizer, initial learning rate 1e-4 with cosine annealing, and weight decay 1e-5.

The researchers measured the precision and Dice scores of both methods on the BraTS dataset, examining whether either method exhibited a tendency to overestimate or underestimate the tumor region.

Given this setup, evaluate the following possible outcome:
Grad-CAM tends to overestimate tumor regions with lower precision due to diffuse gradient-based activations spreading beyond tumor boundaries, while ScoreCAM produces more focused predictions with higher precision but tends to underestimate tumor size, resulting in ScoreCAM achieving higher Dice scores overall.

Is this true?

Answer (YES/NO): NO